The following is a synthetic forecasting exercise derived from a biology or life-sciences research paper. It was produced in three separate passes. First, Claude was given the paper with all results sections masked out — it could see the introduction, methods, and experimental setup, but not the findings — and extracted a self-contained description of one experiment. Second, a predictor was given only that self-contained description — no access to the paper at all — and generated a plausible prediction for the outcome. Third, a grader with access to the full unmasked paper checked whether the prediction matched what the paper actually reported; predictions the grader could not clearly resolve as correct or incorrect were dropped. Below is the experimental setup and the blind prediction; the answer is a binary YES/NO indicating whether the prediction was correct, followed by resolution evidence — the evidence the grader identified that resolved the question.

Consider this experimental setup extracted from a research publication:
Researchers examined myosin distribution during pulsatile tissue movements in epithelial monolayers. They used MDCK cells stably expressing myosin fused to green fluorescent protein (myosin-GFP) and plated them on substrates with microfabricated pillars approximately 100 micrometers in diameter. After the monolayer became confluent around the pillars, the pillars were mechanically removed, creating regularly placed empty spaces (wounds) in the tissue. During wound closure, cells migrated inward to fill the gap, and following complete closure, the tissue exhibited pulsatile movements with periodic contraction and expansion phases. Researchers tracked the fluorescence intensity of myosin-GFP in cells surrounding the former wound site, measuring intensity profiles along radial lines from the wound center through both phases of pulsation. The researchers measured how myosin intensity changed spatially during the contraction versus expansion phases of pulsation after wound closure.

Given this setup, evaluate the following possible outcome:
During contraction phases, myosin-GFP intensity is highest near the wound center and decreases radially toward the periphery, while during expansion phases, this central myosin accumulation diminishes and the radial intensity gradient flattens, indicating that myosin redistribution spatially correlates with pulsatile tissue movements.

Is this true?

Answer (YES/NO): YES